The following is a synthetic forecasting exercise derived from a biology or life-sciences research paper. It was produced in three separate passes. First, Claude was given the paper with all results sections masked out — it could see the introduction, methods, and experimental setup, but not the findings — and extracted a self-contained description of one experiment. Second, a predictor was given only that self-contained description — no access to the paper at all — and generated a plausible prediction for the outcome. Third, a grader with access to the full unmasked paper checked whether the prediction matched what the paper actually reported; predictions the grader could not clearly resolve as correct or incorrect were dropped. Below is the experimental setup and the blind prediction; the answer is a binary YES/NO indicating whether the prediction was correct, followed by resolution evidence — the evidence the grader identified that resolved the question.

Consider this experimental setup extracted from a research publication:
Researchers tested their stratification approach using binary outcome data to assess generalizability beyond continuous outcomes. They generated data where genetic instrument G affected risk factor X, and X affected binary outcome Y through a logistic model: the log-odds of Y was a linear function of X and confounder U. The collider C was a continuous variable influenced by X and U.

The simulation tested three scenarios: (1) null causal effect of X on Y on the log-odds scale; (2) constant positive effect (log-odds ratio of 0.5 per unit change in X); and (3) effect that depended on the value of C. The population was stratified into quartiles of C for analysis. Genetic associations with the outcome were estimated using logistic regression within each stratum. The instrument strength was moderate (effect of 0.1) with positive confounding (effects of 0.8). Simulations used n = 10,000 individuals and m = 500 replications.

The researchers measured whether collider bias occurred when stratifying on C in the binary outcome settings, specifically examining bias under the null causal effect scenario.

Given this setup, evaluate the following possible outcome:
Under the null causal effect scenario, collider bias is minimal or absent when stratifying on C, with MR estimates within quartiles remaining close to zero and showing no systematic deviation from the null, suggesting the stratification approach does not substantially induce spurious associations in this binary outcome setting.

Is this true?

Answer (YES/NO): NO